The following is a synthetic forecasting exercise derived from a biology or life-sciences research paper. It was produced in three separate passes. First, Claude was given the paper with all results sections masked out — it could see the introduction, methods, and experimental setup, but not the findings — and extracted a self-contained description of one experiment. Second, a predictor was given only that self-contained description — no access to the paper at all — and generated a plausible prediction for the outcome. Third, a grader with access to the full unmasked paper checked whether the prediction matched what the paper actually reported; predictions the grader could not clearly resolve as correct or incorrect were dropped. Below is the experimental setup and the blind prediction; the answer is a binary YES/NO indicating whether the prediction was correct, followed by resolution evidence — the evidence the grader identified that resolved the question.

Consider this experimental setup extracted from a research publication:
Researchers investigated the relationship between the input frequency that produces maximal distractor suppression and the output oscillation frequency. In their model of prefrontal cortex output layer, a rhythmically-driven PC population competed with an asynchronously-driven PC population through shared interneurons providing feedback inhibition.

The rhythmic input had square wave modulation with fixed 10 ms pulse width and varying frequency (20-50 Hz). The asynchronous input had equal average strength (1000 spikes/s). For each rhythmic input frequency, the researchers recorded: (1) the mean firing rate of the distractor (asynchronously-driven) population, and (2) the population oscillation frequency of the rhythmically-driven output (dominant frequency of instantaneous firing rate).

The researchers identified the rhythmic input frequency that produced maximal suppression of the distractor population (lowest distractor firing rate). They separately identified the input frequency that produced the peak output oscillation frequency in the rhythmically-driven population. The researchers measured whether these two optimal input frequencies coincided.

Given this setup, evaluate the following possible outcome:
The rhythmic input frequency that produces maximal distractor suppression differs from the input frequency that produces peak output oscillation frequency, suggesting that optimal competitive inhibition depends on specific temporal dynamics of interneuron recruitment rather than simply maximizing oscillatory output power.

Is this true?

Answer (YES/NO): NO